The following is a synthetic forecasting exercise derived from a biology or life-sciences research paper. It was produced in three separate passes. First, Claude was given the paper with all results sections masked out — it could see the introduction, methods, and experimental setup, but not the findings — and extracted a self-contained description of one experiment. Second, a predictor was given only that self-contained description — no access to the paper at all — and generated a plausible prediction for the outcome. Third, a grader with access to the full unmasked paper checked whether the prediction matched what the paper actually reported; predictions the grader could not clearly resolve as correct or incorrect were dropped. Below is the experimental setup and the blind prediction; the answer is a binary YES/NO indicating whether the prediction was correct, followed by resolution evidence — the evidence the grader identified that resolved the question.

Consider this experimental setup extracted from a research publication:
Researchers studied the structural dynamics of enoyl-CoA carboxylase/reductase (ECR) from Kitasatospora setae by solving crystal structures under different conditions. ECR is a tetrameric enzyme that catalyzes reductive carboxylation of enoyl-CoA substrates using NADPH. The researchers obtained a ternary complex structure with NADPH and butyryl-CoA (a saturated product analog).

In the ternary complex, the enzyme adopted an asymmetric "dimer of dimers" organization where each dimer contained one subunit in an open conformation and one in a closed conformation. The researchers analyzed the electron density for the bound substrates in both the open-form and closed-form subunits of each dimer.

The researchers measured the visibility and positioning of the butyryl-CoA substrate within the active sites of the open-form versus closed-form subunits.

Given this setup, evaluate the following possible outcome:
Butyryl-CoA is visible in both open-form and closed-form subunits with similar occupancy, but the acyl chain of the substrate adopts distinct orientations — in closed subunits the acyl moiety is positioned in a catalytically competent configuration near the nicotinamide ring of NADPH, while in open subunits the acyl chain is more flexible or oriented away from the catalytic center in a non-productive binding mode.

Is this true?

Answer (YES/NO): NO